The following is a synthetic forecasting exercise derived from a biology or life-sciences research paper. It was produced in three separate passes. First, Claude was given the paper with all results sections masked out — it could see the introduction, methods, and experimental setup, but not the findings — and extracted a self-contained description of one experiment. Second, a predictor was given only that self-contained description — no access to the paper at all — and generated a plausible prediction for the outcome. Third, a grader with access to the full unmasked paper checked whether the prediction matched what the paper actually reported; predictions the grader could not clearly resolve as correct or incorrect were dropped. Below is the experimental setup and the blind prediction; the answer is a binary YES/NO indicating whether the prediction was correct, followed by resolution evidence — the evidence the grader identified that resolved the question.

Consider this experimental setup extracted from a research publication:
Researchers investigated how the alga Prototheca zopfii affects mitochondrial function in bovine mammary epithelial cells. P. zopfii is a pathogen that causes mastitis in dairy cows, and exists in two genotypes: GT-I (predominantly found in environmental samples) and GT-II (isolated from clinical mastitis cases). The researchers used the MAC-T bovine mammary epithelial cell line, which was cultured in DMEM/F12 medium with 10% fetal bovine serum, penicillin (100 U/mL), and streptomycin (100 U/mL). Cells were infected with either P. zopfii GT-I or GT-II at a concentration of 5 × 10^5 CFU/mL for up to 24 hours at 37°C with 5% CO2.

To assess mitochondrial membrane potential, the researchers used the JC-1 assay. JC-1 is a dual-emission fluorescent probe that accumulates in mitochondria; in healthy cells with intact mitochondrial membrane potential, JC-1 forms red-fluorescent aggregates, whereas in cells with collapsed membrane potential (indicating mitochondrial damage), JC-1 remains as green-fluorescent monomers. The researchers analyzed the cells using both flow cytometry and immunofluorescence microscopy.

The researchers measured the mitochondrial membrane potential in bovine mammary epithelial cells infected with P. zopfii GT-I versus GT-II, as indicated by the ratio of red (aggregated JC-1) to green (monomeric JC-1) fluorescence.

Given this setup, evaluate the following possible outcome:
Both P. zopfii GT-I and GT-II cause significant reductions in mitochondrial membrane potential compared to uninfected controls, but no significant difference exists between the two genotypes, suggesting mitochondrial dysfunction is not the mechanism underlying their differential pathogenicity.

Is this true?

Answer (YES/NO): NO